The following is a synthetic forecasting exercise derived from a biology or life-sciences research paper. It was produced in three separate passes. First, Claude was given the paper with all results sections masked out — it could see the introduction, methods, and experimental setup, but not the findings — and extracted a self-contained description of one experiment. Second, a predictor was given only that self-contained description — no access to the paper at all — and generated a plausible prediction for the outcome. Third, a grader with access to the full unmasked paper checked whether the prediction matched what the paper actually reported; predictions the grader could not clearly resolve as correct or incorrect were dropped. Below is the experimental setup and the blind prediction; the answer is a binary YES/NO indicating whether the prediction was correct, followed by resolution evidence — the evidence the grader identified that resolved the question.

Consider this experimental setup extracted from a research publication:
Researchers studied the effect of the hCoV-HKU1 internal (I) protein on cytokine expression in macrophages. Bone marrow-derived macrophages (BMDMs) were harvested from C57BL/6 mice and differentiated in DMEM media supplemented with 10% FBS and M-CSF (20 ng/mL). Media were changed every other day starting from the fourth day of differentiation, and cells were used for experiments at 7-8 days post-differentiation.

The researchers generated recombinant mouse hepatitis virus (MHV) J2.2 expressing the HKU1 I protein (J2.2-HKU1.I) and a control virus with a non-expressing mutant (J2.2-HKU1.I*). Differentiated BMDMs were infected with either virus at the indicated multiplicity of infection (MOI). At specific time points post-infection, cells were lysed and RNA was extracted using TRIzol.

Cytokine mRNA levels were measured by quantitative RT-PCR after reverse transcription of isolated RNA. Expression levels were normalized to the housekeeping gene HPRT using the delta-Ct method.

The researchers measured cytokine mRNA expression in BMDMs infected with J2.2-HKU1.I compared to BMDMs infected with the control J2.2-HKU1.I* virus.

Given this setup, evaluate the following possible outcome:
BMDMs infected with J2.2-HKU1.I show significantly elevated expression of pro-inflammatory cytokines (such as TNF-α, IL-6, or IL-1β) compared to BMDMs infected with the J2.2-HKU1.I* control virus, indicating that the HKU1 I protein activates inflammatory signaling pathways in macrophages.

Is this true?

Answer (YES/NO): NO